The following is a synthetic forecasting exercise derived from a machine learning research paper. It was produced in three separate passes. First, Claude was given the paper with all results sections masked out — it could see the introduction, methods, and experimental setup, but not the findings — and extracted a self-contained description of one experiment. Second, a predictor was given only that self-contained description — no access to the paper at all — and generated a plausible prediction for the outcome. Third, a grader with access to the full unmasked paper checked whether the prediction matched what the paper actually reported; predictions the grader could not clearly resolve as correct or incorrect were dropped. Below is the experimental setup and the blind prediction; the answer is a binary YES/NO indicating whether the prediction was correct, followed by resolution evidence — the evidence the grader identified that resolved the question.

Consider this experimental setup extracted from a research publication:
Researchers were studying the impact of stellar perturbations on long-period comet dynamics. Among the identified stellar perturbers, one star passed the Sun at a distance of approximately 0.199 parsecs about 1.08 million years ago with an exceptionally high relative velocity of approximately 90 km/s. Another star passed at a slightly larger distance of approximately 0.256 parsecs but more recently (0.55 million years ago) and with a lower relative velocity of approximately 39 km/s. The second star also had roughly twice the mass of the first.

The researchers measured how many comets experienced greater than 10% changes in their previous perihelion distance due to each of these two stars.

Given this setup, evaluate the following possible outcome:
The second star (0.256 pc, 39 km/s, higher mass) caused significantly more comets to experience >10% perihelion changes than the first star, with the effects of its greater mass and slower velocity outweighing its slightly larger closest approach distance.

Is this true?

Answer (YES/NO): YES